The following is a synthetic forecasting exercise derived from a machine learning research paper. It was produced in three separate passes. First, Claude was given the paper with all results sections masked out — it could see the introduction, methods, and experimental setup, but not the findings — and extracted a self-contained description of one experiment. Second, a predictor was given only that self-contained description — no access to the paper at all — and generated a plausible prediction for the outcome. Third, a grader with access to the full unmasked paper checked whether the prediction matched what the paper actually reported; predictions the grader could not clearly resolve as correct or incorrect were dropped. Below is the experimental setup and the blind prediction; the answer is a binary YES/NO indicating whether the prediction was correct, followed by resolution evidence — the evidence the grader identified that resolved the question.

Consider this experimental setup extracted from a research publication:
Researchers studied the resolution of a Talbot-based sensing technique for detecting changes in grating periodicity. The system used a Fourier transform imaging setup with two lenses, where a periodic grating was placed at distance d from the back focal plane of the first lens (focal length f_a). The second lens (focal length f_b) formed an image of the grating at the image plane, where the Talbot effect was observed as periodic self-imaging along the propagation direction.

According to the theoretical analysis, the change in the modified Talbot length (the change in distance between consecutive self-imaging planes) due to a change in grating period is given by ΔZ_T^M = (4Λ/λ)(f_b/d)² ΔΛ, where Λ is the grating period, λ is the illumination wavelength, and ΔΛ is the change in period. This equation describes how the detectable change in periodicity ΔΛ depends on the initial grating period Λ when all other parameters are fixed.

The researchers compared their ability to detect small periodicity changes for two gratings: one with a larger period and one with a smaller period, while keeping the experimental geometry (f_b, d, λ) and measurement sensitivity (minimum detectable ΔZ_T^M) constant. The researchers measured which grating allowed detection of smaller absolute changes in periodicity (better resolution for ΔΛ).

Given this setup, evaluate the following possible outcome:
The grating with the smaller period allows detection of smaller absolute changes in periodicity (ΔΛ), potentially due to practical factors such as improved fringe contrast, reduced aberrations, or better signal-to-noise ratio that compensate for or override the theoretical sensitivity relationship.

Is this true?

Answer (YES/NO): NO